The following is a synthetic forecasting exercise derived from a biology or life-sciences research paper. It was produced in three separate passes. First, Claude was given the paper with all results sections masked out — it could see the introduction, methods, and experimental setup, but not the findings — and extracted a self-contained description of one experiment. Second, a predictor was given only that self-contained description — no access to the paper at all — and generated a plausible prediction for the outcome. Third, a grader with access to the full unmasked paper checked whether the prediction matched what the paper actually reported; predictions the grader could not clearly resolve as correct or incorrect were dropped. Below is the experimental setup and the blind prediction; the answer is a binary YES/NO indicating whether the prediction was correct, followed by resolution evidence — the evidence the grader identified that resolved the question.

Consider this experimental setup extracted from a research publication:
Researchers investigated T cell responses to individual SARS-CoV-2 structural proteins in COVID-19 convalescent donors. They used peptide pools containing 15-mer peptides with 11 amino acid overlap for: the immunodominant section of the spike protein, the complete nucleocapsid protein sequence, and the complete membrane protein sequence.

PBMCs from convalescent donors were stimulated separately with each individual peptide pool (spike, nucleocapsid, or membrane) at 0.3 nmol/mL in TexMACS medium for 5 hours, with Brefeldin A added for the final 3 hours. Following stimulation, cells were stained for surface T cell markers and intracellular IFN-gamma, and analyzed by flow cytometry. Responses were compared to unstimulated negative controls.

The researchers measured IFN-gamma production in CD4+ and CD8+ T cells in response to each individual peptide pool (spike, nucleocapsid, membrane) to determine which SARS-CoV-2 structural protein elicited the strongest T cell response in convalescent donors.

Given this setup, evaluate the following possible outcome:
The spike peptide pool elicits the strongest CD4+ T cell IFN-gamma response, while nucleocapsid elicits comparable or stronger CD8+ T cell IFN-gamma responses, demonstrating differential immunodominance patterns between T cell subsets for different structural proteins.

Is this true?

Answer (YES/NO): NO